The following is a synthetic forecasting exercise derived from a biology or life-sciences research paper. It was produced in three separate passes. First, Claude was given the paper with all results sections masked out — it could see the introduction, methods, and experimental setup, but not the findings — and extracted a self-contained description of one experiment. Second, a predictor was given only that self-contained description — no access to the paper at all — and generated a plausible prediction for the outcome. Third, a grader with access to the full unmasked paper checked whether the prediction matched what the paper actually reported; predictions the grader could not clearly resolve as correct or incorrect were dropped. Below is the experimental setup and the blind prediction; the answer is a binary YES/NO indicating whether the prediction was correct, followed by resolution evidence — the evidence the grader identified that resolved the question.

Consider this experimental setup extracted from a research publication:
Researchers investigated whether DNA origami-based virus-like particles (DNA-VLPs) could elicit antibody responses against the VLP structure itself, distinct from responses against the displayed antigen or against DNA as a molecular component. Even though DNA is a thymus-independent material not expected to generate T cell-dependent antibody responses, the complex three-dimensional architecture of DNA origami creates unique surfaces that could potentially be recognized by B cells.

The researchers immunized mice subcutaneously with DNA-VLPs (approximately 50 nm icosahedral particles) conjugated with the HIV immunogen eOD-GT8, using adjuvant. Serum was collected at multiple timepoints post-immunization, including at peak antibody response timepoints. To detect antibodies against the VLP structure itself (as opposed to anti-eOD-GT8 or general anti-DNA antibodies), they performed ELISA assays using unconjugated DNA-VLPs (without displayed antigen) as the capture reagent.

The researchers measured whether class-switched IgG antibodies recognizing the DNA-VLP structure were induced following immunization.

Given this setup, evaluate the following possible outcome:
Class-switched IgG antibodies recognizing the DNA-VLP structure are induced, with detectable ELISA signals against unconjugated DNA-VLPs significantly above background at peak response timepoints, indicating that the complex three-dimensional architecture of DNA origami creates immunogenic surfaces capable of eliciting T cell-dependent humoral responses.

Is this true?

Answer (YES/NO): NO